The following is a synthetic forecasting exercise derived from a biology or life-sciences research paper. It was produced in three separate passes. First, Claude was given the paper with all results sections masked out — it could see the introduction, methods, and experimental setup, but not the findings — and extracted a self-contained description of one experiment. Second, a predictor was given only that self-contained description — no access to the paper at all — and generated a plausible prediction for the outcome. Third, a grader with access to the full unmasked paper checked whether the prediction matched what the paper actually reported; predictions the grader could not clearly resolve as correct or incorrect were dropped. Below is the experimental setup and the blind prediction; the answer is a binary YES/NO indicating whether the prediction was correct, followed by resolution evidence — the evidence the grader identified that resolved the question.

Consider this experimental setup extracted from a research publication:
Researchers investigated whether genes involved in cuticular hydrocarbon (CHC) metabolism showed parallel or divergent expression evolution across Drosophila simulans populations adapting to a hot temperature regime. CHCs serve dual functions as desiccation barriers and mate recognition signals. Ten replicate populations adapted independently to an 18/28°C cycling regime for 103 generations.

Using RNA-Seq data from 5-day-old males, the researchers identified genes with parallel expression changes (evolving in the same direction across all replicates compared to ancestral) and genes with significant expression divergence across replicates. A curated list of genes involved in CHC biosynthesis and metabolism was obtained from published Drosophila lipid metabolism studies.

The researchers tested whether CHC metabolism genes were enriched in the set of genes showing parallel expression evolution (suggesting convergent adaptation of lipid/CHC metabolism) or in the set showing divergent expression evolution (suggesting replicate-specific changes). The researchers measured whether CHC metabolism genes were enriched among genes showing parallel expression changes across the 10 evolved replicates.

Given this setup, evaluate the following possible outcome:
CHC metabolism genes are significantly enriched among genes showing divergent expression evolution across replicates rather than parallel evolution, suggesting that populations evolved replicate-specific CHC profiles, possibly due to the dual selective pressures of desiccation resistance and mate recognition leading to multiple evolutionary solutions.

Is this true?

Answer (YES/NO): NO